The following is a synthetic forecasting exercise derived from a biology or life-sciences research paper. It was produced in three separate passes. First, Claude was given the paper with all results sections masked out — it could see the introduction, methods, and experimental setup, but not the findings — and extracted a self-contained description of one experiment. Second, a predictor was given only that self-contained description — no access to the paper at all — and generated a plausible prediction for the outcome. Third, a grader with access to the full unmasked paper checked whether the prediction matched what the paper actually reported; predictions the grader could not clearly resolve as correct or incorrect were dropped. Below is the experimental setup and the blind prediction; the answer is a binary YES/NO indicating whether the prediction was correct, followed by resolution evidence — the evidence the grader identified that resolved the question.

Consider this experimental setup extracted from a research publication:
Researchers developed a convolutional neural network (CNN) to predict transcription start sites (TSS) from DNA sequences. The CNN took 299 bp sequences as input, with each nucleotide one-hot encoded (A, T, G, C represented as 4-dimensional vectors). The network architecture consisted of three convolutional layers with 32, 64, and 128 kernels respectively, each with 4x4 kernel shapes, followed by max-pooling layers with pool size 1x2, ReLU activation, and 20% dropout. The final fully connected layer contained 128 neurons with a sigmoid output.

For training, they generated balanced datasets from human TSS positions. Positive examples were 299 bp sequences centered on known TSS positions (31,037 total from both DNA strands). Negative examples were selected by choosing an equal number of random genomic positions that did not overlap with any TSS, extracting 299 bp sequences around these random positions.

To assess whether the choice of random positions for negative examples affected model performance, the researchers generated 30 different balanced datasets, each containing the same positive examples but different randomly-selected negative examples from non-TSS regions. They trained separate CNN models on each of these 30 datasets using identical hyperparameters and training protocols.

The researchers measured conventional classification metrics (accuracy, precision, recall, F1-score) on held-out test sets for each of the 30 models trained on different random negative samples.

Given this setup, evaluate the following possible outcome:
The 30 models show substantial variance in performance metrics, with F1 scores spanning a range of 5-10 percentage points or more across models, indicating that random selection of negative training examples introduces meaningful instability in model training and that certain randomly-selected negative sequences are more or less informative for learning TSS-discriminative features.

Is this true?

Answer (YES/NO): NO